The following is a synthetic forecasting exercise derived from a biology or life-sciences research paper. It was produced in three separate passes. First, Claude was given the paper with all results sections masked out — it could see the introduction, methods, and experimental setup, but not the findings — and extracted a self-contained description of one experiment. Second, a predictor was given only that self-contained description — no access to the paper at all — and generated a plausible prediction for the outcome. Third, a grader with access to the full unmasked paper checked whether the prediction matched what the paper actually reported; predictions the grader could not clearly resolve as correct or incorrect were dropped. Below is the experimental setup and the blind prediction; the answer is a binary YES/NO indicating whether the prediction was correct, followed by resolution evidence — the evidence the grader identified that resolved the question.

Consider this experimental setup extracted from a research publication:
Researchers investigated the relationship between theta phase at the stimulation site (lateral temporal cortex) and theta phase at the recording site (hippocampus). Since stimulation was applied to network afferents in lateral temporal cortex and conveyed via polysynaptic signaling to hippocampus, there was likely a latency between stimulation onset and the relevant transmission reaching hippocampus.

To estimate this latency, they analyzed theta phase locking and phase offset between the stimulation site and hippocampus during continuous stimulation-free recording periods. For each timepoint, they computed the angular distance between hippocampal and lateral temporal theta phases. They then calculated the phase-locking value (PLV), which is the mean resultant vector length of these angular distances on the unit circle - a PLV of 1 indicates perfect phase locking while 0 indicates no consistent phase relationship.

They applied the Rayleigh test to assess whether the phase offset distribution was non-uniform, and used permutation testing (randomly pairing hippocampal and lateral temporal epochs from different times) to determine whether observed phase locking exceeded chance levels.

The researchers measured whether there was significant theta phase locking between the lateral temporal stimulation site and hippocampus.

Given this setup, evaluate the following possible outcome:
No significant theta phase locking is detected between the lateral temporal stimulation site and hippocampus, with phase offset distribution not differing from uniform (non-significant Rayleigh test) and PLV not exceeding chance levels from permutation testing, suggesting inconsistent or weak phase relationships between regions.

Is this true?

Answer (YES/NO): NO